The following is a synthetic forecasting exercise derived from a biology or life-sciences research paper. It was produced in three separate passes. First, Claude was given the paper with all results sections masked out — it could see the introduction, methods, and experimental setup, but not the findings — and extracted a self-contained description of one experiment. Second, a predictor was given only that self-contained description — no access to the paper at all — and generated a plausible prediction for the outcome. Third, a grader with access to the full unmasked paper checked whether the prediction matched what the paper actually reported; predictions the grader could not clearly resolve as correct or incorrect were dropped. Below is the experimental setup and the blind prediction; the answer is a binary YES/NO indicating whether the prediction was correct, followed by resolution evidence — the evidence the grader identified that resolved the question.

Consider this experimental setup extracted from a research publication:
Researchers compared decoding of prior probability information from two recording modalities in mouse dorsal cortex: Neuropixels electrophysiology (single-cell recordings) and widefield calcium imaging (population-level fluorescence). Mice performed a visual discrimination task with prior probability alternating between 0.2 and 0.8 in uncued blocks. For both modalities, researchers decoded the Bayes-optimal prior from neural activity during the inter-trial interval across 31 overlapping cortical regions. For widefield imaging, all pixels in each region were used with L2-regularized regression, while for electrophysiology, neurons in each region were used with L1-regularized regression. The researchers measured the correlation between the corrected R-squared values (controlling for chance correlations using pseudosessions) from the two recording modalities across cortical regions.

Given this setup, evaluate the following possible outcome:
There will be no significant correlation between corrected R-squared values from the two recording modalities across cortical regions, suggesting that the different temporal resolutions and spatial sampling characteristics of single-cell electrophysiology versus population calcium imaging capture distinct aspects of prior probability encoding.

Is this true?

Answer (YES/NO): NO